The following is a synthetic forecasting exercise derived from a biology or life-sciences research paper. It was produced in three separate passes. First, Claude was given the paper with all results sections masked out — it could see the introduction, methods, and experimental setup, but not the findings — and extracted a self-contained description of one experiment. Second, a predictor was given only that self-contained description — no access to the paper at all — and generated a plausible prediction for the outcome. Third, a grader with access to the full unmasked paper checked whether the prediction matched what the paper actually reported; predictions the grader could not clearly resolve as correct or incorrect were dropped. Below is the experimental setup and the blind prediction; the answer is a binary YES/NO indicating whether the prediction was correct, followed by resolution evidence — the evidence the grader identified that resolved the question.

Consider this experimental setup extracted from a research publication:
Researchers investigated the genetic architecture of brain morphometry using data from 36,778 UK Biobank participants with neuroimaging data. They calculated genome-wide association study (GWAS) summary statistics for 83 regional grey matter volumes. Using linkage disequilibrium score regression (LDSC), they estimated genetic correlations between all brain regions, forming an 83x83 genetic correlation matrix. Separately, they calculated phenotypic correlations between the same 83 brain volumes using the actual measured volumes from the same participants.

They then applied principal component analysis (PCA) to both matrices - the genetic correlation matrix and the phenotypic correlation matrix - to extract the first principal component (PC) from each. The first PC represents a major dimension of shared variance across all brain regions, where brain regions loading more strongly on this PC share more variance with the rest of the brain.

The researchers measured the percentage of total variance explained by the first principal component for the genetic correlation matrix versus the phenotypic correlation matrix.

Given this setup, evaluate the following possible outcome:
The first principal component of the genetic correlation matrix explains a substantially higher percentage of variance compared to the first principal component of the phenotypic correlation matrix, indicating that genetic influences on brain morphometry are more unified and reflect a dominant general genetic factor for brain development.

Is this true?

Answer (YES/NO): NO